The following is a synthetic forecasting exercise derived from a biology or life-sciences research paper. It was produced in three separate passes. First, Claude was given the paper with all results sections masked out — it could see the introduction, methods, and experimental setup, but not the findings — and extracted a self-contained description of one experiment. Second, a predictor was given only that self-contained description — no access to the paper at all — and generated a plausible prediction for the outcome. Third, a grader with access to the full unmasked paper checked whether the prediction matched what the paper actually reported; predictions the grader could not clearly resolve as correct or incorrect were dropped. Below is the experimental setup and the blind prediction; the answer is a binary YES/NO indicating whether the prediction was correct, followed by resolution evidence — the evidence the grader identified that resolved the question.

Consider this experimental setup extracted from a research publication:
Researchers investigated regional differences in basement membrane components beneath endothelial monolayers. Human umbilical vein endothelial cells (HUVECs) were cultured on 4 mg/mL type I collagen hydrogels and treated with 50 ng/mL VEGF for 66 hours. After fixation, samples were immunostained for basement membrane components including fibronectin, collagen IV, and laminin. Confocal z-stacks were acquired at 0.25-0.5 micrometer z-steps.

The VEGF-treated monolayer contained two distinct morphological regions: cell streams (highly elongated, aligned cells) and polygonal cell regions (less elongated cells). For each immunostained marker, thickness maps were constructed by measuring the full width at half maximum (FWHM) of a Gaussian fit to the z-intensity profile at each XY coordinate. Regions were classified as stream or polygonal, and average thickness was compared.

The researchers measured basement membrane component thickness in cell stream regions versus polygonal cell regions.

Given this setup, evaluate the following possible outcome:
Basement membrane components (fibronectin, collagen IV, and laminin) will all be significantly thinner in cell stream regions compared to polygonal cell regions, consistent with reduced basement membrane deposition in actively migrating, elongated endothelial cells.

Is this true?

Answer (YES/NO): NO